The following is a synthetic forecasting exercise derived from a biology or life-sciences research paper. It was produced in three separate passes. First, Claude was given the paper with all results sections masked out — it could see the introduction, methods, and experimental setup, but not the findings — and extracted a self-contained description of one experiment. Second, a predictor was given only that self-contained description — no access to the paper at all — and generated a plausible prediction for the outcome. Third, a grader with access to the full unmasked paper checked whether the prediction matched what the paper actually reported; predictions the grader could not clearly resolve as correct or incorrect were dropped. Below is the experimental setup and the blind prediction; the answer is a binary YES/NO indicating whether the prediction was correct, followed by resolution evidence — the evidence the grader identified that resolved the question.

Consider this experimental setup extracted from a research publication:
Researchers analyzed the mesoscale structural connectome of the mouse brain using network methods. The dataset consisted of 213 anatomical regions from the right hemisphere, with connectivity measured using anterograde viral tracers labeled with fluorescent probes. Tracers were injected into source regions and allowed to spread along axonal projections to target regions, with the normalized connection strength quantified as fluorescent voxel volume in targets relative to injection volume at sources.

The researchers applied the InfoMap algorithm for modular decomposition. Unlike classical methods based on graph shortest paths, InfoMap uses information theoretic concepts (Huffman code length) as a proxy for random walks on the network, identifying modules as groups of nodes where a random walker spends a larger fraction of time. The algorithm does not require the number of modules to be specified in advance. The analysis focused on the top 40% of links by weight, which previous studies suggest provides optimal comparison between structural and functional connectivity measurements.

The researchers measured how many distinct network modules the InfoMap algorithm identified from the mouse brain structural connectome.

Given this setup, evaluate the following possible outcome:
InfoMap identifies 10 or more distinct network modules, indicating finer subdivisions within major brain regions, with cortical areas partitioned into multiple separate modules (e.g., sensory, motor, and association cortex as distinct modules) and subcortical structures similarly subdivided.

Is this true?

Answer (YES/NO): NO